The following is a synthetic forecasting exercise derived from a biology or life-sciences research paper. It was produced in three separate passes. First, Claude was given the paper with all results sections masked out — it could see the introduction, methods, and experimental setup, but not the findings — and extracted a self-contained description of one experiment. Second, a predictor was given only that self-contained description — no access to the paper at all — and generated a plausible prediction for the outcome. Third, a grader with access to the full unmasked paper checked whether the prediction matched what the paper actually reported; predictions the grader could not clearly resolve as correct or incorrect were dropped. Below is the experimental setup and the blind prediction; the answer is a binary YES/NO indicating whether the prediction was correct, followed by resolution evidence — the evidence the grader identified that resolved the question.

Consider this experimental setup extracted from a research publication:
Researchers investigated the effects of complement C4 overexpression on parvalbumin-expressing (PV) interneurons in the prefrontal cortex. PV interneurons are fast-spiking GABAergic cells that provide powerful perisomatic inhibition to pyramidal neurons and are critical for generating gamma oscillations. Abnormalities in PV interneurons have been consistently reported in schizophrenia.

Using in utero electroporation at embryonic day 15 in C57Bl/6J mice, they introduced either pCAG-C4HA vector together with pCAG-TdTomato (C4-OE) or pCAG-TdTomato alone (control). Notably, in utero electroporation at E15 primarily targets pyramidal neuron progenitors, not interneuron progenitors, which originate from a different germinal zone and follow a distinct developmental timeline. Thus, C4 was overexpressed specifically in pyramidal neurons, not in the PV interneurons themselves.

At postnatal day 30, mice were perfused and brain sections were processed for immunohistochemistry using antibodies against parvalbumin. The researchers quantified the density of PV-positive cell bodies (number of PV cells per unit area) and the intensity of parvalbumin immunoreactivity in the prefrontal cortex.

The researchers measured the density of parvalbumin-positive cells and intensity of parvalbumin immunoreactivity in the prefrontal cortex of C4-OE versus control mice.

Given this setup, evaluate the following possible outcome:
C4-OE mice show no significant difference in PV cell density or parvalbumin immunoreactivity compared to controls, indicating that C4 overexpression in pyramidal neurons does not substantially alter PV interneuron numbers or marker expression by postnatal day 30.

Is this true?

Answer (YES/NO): YES